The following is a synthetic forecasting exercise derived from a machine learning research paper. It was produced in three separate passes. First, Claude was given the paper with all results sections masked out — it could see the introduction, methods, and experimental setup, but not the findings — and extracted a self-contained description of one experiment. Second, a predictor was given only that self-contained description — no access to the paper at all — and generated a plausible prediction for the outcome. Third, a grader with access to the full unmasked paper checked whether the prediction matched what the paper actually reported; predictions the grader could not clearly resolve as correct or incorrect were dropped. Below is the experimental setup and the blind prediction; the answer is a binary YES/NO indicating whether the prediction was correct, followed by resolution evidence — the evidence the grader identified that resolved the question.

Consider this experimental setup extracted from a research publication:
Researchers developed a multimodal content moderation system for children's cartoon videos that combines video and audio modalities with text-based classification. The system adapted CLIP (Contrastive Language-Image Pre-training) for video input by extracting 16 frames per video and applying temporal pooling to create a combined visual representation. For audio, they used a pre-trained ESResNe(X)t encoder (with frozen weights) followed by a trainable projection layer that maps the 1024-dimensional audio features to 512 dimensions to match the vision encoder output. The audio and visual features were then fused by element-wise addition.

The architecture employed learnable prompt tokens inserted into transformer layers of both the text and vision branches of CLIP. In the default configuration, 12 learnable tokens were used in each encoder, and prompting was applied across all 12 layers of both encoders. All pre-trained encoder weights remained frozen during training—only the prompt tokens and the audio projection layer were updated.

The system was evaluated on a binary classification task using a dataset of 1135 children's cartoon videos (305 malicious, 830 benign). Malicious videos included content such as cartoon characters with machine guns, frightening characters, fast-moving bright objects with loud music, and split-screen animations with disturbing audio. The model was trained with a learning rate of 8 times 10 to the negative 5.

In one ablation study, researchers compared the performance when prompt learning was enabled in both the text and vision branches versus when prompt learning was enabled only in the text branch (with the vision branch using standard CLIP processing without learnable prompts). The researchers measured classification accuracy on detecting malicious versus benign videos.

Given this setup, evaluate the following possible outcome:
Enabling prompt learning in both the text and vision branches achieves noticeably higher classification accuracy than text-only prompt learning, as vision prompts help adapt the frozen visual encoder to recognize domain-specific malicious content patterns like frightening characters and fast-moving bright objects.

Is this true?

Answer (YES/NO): YES